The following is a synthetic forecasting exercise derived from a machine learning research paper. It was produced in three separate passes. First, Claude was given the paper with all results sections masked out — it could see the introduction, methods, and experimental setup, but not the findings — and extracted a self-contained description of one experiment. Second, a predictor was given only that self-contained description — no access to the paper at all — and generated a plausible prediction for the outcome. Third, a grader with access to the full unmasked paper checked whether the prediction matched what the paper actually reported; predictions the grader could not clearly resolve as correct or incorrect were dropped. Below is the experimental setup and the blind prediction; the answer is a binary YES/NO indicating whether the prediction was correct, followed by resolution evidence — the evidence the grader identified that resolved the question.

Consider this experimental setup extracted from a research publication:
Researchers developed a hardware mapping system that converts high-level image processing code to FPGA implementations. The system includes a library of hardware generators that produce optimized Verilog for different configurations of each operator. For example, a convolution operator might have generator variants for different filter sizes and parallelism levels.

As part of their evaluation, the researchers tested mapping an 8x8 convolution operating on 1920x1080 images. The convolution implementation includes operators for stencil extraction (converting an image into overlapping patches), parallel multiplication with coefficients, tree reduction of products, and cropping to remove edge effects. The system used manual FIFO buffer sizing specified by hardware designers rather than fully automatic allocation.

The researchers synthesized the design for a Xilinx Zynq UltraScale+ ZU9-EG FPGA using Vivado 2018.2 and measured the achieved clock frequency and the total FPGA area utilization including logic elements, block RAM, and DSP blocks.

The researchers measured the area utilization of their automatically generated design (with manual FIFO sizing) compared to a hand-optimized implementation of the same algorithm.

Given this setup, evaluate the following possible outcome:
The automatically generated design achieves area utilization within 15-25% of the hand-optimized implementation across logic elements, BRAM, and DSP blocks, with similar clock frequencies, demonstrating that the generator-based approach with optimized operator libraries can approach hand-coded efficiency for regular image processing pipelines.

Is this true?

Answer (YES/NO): NO